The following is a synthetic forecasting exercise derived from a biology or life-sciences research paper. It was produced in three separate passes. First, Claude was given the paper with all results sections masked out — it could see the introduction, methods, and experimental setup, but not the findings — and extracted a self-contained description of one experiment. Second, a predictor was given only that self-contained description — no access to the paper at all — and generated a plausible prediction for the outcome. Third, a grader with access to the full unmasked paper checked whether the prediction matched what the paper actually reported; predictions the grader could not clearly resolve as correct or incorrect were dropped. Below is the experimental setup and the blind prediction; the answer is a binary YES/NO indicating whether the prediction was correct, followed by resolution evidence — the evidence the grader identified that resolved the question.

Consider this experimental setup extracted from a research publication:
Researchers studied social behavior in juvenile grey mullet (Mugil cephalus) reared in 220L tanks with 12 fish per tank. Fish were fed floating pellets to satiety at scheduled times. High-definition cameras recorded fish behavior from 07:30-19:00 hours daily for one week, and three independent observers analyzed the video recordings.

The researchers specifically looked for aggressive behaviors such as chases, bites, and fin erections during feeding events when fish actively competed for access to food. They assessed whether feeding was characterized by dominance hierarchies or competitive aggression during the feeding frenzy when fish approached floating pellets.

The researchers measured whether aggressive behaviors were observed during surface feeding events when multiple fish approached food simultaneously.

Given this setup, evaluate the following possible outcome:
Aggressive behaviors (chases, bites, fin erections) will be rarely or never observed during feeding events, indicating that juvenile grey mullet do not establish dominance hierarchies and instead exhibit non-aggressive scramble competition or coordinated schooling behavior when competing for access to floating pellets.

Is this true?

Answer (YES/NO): YES